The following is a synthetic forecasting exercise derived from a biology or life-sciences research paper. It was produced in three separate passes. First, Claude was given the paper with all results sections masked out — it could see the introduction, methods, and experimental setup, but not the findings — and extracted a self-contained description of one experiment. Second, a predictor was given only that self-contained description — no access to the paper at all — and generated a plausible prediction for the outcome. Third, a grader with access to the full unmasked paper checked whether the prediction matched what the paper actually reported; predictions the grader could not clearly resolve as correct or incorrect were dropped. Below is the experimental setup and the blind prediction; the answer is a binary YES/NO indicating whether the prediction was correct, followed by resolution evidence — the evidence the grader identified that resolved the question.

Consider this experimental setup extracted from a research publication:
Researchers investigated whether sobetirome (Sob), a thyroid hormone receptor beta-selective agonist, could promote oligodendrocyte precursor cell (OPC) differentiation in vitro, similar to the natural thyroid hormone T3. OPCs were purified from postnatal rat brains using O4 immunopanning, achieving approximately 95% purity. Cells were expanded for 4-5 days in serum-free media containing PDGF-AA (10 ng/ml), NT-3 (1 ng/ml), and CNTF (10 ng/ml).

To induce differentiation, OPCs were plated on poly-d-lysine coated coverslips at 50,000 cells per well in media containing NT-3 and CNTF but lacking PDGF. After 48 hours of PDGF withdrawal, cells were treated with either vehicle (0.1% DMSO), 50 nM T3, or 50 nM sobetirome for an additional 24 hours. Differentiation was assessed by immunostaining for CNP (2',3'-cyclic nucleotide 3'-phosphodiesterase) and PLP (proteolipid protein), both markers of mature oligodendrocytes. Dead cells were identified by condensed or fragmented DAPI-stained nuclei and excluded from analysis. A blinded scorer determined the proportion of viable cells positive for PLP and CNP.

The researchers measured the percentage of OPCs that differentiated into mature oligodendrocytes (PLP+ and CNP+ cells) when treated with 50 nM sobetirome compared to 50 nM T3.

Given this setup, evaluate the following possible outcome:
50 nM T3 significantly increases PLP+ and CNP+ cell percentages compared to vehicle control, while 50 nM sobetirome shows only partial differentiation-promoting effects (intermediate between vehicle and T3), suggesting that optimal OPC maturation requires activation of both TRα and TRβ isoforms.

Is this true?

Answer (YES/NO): NO